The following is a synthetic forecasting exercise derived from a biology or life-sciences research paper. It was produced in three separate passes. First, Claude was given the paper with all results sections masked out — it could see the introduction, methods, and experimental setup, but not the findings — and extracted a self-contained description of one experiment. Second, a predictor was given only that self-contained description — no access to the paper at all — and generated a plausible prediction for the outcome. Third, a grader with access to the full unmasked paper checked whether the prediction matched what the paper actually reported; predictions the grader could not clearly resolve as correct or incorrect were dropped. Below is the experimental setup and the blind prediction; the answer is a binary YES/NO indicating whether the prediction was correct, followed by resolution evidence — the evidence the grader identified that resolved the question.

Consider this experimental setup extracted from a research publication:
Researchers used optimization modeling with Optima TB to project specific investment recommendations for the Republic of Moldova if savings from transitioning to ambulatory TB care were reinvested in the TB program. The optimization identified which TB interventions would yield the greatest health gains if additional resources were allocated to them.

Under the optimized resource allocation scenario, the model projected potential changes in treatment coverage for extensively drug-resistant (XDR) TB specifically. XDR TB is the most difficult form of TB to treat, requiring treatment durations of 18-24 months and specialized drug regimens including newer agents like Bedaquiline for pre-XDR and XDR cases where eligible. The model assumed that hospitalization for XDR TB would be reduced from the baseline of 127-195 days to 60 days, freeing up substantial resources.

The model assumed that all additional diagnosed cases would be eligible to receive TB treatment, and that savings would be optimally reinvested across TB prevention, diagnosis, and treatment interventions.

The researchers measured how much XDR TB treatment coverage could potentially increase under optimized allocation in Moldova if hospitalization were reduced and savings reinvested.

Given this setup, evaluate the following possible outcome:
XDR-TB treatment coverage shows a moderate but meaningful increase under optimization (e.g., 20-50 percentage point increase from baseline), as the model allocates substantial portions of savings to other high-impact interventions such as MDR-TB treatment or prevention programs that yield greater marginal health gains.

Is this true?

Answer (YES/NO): NO